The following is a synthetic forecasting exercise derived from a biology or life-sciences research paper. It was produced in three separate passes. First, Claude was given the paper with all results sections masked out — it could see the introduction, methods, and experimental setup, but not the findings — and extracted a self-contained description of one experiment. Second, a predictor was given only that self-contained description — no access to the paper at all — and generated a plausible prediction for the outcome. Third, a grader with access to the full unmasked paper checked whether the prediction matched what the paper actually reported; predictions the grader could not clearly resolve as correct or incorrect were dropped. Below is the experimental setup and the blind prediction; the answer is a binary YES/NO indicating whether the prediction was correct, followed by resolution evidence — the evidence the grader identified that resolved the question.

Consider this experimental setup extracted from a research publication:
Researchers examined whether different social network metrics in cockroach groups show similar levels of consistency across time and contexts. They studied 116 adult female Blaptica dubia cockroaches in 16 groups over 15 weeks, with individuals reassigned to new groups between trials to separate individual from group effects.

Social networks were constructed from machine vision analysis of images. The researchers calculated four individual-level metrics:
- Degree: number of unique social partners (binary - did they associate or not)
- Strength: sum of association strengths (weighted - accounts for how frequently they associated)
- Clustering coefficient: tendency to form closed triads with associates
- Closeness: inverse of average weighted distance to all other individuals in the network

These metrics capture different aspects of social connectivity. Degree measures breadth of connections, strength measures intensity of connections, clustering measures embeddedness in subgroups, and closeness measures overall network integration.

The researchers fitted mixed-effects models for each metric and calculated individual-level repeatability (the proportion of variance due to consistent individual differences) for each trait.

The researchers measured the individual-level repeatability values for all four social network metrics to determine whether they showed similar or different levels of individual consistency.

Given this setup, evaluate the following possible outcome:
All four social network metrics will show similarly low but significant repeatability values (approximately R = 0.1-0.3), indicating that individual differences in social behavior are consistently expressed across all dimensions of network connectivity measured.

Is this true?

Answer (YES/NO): NO